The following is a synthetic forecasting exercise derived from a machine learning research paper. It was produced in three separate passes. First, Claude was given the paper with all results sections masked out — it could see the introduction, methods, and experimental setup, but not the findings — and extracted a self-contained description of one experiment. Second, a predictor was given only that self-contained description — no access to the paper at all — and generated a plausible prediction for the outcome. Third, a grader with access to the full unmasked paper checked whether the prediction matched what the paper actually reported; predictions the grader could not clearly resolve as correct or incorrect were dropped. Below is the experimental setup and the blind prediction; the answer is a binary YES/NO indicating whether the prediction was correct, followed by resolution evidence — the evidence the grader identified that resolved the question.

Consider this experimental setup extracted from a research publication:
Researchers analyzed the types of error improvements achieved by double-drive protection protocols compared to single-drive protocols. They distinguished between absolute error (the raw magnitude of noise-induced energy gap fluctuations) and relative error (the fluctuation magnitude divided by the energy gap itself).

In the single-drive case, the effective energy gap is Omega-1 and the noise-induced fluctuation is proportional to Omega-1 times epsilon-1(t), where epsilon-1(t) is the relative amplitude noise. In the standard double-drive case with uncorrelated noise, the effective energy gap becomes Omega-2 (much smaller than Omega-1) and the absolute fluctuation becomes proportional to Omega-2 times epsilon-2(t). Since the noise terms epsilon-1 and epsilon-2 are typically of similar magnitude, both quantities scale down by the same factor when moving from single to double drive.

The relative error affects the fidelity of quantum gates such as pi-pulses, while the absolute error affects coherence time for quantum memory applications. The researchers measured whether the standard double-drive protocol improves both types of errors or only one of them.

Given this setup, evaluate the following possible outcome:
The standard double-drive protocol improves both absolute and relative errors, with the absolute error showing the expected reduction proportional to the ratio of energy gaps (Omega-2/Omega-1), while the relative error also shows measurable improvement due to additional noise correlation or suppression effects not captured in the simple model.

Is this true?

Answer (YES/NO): NO